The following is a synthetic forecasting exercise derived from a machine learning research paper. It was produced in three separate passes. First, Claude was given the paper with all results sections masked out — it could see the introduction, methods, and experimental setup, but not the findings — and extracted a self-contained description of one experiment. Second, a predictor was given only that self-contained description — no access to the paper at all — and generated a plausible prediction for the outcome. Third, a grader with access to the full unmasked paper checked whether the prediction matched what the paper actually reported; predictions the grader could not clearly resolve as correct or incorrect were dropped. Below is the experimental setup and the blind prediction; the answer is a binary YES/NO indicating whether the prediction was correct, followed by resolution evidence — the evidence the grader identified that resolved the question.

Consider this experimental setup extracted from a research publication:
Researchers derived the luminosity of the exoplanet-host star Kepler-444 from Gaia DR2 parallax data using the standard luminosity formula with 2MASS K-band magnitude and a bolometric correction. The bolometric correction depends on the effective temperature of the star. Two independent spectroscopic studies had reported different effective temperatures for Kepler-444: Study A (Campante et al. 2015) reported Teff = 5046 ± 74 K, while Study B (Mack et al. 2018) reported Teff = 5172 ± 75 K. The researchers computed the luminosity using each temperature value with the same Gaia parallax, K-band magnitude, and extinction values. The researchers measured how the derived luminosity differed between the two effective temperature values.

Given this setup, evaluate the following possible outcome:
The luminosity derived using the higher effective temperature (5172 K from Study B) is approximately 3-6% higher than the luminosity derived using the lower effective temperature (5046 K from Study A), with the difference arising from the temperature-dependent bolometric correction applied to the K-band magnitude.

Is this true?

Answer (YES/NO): NO